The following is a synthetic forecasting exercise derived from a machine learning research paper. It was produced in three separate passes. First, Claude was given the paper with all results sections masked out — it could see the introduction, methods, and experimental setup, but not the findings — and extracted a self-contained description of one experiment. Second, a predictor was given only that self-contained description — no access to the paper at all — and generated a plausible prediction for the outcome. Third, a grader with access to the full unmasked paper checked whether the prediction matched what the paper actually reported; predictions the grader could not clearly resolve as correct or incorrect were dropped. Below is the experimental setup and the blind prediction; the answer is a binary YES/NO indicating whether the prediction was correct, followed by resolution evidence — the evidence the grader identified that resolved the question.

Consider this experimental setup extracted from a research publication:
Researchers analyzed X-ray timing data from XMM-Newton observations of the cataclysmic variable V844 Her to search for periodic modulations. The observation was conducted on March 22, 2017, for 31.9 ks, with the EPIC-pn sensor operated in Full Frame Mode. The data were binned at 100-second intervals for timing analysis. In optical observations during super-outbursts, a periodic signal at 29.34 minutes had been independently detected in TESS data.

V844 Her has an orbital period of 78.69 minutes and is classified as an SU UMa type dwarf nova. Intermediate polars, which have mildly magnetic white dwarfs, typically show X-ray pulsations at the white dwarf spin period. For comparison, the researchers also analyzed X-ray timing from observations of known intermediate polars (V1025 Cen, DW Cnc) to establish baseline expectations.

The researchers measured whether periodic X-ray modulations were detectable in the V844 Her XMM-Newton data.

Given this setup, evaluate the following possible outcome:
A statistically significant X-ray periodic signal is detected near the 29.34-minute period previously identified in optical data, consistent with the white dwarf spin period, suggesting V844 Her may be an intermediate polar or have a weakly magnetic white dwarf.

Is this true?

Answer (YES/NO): NO